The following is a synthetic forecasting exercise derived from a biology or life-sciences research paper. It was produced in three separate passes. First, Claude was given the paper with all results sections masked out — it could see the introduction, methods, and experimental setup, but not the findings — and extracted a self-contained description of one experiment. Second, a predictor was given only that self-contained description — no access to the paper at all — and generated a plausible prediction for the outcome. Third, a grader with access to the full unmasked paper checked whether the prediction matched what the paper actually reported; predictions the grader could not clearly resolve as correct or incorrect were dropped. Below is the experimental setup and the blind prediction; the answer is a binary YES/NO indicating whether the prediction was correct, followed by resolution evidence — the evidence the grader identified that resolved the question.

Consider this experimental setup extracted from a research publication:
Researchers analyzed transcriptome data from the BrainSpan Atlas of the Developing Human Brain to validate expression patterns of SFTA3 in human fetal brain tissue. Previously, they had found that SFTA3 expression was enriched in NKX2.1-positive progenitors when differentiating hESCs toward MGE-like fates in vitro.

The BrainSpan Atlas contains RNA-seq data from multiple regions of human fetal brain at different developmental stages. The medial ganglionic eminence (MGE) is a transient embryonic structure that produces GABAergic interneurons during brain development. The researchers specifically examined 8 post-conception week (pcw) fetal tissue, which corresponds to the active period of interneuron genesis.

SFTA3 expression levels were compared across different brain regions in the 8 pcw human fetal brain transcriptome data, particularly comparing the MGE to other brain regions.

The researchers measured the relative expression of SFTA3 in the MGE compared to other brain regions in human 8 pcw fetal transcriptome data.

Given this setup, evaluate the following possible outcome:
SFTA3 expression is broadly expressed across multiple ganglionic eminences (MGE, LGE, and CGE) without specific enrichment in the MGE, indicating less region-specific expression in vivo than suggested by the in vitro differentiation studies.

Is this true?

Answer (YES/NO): NO